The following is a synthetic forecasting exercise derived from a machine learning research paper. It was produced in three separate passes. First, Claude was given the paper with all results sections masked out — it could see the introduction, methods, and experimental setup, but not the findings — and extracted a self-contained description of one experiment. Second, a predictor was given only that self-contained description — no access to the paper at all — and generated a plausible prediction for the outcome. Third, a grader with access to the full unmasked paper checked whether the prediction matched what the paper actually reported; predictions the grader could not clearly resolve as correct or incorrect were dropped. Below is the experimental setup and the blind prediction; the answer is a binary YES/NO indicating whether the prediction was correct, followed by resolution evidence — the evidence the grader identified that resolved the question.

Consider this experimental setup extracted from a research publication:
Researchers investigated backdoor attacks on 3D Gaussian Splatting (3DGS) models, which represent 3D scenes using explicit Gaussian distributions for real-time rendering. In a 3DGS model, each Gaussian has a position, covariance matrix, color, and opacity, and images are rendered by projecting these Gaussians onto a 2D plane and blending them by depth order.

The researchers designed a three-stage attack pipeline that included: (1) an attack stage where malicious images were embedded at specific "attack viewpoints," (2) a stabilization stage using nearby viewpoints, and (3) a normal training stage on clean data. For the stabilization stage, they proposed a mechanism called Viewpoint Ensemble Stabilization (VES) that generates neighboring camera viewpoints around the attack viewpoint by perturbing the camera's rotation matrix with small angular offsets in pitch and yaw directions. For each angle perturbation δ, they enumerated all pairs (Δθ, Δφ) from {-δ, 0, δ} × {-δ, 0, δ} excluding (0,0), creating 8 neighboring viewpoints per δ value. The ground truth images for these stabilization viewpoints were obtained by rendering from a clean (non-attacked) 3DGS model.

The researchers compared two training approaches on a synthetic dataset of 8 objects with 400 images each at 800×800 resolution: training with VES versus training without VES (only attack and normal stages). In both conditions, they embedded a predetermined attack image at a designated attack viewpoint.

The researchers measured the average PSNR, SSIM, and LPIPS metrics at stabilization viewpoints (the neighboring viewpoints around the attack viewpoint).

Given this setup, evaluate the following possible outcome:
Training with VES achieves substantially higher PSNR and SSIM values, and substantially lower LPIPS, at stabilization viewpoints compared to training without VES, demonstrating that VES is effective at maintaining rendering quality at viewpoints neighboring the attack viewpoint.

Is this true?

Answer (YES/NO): YES